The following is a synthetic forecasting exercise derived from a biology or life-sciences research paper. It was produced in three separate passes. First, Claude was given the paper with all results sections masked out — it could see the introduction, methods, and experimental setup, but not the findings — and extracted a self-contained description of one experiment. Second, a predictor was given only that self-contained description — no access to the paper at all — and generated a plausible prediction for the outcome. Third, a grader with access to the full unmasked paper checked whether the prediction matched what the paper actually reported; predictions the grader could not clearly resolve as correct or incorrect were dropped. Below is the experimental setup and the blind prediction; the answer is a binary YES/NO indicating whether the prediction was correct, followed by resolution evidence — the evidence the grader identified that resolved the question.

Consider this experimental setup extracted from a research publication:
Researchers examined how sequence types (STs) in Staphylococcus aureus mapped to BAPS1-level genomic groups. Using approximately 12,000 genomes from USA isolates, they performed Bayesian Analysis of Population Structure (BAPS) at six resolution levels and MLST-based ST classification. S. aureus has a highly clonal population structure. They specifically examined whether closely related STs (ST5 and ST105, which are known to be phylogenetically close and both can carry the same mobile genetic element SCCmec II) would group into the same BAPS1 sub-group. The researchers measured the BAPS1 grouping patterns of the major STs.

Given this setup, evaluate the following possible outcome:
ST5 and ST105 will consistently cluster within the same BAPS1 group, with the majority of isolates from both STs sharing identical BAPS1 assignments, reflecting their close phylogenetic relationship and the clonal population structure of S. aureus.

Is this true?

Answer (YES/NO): YES